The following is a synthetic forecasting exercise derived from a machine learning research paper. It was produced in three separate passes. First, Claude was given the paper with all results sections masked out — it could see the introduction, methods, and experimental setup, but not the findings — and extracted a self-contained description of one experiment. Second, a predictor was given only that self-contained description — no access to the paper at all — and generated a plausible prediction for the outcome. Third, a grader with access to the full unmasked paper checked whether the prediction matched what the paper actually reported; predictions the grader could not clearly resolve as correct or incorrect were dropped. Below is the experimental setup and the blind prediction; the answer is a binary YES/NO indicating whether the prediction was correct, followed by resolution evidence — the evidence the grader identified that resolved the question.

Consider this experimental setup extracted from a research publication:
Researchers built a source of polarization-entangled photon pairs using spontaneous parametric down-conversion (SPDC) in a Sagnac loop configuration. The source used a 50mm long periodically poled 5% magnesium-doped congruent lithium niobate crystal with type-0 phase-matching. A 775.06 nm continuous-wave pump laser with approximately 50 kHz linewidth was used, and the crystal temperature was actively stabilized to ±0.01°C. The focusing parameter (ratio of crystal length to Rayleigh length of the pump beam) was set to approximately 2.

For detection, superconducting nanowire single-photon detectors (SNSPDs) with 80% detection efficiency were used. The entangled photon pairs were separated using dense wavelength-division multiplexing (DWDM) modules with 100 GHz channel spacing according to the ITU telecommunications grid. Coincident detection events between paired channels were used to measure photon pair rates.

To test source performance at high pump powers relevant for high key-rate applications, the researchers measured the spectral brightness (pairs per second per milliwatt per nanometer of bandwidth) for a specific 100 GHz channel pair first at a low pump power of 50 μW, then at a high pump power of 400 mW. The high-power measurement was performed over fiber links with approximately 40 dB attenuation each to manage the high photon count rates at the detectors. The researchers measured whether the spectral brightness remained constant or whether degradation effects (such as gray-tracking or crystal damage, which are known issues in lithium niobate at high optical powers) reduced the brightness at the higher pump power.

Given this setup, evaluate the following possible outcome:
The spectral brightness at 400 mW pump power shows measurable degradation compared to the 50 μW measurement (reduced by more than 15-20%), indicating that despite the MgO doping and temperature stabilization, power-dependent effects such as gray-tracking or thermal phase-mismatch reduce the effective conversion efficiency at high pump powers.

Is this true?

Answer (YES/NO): NO